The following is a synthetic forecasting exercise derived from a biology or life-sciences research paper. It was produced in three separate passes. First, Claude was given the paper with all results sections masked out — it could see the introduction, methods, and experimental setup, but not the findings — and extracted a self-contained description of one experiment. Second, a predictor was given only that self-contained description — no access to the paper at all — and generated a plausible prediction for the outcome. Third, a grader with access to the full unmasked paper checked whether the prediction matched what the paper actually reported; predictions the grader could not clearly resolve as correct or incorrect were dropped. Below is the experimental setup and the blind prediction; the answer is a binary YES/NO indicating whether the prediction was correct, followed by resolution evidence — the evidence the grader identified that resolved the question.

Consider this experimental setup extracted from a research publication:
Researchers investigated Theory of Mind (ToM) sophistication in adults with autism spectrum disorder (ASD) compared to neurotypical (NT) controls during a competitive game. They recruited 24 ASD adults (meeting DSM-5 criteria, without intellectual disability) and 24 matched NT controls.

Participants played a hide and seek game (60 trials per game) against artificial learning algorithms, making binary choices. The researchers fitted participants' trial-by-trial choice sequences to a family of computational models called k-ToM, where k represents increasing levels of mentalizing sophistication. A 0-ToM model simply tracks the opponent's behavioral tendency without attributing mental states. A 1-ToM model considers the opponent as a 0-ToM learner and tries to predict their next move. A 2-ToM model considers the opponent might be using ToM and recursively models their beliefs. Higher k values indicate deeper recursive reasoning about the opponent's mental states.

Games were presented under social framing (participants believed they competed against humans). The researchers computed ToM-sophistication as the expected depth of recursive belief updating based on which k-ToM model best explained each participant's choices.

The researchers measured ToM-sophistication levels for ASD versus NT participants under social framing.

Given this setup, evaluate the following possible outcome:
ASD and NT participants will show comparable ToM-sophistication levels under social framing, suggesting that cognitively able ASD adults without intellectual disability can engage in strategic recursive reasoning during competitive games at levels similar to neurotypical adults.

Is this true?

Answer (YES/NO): NO